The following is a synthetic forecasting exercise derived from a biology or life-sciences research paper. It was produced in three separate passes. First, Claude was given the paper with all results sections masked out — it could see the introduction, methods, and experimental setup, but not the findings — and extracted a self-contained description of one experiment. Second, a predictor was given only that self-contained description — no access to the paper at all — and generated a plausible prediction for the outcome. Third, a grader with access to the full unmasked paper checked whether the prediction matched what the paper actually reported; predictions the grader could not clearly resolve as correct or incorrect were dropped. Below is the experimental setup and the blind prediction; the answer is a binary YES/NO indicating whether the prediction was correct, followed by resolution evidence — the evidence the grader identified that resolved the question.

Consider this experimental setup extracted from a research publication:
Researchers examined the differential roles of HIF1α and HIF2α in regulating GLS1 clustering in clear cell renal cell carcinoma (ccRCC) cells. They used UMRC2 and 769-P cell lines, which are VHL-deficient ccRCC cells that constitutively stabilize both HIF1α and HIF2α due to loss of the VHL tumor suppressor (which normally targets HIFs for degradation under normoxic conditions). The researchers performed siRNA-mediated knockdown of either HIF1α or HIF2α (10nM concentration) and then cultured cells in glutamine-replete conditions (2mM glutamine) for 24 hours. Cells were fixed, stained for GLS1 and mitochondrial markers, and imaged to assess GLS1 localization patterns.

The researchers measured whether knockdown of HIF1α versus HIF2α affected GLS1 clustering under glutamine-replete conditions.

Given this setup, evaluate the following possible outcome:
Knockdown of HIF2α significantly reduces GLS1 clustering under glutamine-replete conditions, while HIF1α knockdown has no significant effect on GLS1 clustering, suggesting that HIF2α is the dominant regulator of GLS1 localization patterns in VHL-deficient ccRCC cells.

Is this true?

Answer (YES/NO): NO